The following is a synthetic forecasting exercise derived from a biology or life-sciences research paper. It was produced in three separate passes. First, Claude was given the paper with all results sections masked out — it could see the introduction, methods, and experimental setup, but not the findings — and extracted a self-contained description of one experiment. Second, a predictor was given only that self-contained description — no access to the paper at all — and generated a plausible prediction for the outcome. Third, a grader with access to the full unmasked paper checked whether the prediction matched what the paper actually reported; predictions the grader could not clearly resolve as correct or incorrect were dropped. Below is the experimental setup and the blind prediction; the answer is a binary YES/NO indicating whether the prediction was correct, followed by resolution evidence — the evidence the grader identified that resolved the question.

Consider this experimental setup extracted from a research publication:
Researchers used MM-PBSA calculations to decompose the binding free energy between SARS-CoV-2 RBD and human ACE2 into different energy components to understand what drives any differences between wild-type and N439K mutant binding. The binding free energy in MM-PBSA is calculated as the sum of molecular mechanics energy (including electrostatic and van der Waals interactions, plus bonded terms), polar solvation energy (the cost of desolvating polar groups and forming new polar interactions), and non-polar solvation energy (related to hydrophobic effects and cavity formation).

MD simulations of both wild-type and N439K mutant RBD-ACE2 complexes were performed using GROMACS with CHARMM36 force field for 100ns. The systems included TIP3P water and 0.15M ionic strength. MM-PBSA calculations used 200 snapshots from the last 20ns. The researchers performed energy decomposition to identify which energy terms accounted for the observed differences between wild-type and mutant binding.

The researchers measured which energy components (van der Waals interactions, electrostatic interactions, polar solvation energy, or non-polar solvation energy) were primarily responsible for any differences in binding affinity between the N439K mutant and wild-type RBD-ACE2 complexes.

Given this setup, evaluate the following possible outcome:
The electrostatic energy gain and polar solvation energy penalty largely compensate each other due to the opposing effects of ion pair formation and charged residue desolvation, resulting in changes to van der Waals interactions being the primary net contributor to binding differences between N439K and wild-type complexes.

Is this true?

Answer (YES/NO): NO